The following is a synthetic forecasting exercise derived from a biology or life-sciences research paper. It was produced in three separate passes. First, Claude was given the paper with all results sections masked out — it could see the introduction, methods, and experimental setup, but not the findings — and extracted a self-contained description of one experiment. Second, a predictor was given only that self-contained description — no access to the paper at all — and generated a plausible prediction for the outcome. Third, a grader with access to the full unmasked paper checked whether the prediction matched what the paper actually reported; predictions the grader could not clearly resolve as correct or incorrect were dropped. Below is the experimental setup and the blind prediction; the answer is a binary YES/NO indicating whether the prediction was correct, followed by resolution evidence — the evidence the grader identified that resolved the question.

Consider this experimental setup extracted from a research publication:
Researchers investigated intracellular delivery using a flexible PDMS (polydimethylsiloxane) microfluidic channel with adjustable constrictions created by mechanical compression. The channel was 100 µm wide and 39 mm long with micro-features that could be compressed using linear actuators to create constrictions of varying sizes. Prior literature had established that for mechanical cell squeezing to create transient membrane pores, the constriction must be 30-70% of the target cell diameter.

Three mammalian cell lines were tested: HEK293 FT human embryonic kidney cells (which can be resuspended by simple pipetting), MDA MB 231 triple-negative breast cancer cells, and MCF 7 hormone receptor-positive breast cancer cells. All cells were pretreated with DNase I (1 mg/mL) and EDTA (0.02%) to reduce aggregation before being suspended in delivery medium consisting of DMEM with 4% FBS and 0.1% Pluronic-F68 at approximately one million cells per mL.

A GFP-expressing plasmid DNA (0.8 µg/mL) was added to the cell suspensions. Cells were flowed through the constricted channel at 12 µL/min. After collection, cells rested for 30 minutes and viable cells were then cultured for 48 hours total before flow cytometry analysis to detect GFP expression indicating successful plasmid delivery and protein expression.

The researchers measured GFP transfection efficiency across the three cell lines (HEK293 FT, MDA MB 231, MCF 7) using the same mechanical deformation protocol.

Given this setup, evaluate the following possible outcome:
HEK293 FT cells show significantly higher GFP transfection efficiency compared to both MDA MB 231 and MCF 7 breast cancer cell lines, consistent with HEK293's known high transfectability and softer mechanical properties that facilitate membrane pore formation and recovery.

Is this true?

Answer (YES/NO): NO